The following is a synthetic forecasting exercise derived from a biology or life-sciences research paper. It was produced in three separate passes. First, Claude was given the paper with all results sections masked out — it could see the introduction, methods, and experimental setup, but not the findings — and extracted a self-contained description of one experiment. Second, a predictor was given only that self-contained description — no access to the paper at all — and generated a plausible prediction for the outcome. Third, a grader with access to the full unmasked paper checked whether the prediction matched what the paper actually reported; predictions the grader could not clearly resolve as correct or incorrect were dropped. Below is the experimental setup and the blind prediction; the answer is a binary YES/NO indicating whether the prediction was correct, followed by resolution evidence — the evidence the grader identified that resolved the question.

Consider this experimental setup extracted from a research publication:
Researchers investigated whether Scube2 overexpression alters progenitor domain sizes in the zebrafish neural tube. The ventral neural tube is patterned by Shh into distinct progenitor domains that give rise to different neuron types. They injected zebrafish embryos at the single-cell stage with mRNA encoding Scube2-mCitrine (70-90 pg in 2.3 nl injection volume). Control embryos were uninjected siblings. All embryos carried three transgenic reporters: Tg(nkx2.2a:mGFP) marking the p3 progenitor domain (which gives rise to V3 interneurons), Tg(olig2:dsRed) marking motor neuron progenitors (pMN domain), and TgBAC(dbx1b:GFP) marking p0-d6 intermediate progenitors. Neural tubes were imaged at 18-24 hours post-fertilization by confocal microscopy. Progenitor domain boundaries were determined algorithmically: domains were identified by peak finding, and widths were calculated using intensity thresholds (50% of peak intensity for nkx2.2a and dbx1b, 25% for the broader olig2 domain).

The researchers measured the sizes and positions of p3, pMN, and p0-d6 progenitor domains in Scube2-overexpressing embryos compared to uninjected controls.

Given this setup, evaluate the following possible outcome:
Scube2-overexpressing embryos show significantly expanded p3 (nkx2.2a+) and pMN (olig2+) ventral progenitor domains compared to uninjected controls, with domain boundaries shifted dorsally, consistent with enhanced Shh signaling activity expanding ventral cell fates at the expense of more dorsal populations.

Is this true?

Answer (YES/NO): YES